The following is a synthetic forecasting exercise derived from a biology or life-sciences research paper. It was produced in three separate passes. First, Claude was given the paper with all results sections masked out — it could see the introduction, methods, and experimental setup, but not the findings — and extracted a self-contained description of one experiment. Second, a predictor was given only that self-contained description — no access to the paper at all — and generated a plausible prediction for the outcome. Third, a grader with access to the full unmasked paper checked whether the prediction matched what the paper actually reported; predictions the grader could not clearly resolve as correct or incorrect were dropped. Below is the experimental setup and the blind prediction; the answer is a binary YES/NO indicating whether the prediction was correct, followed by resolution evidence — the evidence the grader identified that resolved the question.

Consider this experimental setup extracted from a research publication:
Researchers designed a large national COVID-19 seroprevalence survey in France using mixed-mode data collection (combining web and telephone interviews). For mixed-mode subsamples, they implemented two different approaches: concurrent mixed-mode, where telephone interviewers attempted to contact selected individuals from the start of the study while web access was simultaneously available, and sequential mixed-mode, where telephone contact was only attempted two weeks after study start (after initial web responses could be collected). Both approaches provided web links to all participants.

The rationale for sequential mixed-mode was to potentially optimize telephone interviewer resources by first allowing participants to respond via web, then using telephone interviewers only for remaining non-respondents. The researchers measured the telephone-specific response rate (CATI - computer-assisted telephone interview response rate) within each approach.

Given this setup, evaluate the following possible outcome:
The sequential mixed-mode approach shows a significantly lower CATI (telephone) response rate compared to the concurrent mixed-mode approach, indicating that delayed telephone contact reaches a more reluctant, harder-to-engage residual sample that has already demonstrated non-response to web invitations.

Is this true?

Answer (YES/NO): YES